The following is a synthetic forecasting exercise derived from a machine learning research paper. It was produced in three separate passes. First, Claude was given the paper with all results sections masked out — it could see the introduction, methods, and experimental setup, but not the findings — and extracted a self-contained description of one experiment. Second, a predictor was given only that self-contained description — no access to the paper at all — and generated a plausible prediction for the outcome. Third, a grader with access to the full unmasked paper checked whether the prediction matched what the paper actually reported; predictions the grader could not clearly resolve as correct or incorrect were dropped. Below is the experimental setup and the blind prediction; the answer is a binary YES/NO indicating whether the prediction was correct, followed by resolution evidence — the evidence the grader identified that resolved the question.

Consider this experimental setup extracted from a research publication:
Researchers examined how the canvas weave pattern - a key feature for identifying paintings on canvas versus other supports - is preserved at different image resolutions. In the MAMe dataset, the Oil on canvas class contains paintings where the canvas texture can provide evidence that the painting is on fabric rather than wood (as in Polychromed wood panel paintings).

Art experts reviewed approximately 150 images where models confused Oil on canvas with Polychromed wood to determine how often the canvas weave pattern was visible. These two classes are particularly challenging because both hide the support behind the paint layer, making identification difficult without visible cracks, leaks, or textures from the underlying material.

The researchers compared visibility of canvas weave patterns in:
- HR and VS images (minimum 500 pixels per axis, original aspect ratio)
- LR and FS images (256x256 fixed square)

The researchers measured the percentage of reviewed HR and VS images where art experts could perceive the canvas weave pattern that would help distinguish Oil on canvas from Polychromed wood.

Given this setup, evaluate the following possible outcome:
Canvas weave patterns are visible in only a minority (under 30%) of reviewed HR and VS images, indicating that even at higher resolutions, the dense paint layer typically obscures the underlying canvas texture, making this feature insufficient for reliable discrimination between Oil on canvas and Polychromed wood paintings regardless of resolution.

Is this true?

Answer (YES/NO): YES